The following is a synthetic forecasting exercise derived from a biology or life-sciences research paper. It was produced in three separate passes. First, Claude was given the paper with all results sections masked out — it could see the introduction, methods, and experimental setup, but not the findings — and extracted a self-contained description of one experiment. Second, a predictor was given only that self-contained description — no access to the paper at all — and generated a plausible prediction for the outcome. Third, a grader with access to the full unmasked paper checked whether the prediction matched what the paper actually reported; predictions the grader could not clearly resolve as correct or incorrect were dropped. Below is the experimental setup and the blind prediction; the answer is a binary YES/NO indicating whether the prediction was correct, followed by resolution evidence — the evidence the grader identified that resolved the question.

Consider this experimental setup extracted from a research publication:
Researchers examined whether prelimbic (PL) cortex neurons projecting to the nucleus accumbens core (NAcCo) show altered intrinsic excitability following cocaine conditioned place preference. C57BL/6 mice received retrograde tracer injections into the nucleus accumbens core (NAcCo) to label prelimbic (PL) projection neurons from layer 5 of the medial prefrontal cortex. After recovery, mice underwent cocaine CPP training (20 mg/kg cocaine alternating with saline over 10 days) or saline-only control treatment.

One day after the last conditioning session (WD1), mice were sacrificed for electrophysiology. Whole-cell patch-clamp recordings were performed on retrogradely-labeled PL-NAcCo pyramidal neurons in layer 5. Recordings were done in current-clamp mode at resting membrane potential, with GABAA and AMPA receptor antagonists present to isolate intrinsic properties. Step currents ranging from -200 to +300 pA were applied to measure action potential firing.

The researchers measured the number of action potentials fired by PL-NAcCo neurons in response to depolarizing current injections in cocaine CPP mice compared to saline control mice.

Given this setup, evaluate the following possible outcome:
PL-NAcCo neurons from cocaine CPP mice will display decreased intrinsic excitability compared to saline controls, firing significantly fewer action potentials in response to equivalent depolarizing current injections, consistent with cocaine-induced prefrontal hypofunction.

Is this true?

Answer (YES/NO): NO